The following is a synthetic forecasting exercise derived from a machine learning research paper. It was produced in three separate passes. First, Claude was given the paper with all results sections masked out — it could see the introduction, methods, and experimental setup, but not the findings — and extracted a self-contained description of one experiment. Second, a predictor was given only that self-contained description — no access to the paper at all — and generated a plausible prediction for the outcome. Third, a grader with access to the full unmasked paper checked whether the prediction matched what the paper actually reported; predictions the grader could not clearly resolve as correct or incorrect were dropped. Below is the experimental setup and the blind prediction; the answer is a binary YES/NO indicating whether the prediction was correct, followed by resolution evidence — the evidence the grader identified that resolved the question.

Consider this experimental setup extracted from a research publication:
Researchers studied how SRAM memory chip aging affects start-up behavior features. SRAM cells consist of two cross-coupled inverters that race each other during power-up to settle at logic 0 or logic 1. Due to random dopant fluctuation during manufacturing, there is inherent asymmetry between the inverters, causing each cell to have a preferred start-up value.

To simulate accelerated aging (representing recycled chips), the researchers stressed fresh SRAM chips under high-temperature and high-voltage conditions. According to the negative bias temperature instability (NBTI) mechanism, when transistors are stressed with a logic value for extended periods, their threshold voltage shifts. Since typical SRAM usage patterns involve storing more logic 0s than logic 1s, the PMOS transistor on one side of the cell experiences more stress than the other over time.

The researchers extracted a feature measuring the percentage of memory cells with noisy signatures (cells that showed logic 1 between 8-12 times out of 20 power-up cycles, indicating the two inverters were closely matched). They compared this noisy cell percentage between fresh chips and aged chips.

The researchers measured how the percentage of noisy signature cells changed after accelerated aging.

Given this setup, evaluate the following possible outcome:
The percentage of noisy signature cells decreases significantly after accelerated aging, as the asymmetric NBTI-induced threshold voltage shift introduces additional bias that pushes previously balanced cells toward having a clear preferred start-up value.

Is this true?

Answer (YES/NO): YES